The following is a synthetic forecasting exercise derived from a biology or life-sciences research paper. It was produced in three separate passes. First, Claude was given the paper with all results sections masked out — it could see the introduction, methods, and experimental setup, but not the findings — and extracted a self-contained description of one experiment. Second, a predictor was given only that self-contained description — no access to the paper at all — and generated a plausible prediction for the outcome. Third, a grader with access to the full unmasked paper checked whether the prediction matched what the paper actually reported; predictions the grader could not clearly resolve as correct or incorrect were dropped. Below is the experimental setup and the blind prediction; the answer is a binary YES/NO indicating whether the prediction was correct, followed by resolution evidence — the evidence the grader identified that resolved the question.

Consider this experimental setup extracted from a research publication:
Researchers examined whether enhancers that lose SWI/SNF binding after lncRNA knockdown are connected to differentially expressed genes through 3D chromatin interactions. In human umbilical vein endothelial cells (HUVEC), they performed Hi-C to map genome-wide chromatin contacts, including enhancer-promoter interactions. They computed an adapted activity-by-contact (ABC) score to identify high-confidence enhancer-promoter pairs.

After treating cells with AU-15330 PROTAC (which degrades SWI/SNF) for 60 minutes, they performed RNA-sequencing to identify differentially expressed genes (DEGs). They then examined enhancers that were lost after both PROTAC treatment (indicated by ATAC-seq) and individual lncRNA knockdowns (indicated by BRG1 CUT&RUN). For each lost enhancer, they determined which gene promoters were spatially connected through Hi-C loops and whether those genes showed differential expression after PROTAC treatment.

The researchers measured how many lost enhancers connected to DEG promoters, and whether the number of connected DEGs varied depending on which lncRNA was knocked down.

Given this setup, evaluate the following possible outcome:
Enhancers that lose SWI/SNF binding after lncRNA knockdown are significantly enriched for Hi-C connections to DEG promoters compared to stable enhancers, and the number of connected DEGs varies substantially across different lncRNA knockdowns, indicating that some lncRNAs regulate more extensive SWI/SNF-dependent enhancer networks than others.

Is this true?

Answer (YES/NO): NO